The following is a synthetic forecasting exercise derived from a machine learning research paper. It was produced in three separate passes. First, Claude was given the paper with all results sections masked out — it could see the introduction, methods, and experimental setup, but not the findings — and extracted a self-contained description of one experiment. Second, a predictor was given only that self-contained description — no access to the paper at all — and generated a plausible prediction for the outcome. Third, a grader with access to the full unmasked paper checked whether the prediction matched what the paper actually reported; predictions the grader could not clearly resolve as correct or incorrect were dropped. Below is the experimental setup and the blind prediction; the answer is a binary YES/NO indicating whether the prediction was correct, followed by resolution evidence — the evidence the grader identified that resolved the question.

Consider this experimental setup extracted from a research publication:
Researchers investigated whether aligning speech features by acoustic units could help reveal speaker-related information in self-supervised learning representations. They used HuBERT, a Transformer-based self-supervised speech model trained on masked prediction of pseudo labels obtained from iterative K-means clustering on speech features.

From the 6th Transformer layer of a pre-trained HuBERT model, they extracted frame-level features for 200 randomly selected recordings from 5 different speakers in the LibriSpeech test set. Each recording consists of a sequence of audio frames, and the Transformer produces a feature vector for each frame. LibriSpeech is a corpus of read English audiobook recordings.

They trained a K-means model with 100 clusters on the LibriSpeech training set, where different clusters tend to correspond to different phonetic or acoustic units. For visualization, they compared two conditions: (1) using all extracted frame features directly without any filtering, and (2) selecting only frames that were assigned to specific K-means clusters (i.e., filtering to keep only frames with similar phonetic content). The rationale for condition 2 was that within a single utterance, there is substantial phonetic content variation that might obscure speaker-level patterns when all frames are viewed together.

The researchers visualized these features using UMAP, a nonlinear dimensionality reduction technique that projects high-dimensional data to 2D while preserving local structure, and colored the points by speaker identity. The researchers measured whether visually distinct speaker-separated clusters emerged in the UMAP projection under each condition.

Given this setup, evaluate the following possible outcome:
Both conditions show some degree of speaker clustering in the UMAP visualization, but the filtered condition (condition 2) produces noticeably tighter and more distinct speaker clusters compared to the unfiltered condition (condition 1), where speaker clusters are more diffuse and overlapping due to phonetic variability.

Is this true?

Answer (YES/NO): NO